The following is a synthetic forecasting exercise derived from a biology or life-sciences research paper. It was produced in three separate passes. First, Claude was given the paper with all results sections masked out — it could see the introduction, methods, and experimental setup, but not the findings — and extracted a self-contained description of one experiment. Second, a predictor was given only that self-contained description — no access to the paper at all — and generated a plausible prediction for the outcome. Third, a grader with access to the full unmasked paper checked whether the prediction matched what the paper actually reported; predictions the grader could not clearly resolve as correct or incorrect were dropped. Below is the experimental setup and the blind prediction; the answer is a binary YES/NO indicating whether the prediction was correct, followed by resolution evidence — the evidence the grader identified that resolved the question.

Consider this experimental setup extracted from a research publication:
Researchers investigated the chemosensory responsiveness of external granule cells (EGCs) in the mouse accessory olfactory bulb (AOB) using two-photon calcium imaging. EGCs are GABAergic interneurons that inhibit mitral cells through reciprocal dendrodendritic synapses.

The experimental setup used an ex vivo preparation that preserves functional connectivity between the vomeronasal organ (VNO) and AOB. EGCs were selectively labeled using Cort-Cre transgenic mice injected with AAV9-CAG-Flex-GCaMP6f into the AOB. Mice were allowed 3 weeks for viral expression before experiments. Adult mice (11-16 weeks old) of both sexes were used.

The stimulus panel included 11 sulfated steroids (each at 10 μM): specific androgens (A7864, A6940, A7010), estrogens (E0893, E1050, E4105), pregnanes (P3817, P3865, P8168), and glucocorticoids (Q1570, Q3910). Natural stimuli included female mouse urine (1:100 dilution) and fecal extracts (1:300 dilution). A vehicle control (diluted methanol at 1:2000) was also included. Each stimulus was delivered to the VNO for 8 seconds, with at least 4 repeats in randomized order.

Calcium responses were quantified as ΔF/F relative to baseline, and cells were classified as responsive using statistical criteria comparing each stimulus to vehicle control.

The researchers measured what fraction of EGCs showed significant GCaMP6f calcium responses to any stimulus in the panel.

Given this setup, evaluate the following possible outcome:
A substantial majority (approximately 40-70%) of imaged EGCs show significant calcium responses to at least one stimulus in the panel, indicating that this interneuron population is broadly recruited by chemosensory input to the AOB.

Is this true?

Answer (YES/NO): NO